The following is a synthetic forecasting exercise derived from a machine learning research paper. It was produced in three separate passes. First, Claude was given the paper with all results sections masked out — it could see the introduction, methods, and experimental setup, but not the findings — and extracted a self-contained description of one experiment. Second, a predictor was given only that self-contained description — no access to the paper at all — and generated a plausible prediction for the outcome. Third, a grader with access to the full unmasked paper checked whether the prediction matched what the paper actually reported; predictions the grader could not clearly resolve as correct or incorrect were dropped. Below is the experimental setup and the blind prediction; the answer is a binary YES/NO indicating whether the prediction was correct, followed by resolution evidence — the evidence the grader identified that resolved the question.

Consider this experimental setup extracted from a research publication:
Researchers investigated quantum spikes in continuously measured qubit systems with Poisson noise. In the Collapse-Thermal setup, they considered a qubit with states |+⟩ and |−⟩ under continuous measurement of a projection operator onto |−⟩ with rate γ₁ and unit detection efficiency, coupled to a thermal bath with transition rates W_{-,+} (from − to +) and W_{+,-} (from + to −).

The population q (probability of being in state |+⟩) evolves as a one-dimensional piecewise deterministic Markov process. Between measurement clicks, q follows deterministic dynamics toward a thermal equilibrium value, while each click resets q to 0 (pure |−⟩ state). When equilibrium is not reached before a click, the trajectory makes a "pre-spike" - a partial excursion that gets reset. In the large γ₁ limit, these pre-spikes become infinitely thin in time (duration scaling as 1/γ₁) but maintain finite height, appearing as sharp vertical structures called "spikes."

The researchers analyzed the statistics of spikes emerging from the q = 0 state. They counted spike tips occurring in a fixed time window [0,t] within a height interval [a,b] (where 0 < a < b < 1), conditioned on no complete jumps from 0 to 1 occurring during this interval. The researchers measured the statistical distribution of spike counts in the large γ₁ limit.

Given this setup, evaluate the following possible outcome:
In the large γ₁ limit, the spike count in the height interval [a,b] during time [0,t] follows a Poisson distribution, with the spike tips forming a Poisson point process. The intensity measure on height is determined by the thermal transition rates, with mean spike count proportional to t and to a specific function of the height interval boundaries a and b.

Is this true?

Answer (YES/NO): YES